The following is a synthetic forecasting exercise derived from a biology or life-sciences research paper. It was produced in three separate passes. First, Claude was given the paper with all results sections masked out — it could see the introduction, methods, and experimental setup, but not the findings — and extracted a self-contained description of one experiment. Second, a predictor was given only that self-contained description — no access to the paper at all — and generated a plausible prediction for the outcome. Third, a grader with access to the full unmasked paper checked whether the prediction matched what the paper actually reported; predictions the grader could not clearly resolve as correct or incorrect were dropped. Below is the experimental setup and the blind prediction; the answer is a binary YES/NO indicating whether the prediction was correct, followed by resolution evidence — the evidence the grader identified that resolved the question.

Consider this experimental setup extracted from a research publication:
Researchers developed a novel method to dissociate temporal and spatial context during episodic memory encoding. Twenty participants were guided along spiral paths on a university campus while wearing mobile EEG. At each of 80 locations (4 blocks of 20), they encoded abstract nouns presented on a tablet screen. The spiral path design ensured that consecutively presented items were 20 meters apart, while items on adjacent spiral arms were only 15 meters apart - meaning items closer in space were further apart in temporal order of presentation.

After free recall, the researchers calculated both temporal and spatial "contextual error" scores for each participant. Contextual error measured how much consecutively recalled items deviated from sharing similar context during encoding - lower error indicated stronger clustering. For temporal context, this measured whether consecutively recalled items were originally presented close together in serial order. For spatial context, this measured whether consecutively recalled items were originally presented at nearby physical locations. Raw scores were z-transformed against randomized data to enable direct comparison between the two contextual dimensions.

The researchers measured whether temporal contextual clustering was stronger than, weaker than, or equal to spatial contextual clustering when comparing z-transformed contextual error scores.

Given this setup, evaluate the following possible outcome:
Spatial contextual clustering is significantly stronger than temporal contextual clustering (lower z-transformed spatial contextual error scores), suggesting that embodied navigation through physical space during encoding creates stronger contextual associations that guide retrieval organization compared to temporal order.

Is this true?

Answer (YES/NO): NO